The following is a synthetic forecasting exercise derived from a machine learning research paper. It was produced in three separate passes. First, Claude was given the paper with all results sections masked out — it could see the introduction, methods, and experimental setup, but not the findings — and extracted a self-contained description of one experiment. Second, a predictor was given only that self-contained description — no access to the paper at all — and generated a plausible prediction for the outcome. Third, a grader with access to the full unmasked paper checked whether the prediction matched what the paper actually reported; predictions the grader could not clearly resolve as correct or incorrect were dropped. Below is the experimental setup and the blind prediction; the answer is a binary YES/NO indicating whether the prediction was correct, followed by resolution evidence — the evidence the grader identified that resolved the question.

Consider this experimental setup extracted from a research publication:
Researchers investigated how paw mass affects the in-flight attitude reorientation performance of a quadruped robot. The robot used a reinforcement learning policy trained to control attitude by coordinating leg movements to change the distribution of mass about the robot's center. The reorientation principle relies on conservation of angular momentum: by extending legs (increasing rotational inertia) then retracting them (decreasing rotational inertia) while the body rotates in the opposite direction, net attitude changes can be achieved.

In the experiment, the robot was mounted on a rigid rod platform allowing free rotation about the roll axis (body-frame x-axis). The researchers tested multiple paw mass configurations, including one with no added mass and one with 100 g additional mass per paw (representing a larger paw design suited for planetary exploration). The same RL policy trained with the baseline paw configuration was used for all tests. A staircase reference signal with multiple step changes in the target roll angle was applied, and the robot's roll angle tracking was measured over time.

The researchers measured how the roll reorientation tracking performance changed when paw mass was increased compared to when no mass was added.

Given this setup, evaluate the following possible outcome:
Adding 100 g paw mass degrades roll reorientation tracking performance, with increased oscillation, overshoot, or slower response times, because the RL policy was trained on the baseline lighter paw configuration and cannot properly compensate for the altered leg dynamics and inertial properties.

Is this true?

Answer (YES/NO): NO